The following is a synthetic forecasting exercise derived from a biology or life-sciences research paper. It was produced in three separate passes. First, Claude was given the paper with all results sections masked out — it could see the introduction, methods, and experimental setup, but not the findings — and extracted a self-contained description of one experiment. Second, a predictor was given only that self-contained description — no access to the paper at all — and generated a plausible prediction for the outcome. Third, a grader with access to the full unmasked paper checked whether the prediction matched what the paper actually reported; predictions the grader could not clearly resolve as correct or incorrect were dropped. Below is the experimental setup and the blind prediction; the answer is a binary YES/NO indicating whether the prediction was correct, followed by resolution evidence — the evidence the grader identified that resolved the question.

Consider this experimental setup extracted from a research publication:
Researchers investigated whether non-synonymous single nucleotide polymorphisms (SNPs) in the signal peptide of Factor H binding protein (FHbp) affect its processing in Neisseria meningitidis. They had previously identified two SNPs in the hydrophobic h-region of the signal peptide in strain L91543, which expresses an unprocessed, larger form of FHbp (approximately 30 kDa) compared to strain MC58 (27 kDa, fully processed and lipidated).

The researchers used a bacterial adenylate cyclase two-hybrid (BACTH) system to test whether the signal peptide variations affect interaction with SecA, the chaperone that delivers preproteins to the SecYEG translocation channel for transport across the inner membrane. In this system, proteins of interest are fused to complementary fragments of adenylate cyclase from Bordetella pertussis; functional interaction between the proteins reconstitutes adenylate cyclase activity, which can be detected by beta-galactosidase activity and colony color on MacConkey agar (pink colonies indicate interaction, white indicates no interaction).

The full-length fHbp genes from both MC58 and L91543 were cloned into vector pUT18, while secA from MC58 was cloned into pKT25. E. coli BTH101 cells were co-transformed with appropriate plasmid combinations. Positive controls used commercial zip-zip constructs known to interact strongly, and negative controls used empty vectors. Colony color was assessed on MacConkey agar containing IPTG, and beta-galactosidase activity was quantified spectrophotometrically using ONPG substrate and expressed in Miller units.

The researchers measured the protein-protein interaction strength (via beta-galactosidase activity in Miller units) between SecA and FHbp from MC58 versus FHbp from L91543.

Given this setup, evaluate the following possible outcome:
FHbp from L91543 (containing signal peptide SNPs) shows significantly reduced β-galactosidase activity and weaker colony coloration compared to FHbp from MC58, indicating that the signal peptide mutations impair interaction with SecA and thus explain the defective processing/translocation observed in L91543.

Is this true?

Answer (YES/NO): YES